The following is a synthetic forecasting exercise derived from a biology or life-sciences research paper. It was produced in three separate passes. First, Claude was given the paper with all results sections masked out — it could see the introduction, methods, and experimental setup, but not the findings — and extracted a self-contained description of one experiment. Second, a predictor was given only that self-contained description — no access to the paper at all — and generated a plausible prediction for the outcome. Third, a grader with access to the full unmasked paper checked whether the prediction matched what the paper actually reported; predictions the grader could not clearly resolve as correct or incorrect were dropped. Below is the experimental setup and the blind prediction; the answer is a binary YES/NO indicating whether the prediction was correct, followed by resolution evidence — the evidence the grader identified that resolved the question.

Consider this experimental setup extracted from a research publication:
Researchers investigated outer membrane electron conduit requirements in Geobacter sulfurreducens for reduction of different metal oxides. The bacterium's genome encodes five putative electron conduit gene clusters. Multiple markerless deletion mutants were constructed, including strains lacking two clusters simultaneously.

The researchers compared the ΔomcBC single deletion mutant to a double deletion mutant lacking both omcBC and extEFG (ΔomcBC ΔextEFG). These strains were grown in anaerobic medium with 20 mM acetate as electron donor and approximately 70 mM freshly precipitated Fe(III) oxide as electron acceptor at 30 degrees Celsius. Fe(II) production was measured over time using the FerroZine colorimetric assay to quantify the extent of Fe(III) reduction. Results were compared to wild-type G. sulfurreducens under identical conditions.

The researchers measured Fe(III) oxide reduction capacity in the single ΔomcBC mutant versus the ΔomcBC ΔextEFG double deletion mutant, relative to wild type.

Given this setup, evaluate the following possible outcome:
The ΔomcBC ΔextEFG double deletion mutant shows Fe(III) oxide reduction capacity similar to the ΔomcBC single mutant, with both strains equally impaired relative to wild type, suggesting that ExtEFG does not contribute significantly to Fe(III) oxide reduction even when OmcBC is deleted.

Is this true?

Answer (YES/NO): NO